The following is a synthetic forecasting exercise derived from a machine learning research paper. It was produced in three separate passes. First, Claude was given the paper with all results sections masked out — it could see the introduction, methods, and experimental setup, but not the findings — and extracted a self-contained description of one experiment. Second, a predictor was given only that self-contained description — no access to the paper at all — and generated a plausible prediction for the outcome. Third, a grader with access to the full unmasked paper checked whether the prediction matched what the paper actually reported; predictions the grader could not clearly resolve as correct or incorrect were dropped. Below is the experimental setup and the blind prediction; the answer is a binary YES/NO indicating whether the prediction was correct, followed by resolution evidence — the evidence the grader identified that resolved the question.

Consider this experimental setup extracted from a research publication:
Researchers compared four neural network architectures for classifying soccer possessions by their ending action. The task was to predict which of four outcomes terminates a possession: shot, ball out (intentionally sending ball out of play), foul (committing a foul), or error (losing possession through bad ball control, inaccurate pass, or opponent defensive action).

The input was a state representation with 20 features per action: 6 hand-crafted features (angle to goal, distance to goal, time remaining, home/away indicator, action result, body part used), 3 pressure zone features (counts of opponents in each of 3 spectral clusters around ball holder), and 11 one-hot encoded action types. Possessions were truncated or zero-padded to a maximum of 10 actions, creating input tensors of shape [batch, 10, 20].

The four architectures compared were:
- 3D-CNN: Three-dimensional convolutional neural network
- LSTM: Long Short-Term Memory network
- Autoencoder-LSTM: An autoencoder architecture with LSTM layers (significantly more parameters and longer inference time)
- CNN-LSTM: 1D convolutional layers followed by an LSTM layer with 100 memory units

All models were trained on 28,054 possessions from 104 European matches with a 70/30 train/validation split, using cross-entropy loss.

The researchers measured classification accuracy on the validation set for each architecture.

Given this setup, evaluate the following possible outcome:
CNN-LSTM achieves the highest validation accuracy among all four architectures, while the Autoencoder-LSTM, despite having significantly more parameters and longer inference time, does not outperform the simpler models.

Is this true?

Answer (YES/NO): NO